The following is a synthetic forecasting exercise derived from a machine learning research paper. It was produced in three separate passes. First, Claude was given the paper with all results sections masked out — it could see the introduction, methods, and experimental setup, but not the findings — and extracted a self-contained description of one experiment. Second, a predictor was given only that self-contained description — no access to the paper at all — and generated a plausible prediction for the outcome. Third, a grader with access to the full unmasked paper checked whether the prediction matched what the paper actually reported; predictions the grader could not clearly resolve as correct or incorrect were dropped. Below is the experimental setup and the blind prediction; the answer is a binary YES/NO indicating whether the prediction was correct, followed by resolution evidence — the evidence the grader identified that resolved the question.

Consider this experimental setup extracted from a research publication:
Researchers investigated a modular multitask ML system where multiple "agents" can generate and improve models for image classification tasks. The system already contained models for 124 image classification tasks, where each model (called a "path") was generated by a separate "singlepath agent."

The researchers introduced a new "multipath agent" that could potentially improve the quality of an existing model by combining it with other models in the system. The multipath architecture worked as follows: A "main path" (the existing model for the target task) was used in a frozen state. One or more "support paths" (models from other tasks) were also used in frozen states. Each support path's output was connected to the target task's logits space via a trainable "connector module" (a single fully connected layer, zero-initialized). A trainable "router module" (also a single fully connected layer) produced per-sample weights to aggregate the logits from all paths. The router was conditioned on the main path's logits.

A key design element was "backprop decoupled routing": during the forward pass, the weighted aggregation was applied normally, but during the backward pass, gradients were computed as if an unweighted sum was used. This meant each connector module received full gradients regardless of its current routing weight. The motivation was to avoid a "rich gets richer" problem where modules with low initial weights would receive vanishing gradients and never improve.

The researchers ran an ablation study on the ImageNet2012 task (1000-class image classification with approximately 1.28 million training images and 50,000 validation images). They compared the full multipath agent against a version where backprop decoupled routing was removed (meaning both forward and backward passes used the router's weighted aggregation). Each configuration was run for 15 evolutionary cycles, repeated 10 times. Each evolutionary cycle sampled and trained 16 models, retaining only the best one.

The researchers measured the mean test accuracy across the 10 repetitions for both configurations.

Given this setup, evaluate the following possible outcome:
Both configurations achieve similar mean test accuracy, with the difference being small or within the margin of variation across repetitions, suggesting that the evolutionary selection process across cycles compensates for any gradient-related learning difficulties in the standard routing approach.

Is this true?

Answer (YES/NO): NO